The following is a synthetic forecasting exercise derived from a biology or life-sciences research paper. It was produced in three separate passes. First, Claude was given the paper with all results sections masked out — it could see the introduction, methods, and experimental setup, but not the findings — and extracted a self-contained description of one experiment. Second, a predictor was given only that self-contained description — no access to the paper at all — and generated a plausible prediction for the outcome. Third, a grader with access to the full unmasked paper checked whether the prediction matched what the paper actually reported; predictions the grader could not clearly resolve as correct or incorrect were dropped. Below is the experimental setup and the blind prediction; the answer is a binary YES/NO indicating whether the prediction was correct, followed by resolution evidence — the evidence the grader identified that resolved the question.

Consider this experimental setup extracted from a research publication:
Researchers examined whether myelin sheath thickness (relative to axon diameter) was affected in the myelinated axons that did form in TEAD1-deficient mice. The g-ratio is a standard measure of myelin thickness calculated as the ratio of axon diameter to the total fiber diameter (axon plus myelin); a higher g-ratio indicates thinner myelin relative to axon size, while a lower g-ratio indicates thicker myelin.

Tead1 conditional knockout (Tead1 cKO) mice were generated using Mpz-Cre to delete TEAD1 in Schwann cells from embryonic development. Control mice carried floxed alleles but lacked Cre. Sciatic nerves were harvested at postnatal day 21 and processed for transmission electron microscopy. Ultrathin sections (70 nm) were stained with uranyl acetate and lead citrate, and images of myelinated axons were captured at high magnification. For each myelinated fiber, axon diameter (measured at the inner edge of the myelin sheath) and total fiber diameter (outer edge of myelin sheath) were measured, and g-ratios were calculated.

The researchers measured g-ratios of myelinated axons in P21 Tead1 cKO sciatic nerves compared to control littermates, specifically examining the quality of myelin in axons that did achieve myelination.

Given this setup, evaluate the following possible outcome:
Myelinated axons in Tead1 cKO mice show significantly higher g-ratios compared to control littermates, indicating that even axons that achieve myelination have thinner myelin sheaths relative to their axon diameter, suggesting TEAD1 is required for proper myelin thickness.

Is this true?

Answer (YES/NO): YES